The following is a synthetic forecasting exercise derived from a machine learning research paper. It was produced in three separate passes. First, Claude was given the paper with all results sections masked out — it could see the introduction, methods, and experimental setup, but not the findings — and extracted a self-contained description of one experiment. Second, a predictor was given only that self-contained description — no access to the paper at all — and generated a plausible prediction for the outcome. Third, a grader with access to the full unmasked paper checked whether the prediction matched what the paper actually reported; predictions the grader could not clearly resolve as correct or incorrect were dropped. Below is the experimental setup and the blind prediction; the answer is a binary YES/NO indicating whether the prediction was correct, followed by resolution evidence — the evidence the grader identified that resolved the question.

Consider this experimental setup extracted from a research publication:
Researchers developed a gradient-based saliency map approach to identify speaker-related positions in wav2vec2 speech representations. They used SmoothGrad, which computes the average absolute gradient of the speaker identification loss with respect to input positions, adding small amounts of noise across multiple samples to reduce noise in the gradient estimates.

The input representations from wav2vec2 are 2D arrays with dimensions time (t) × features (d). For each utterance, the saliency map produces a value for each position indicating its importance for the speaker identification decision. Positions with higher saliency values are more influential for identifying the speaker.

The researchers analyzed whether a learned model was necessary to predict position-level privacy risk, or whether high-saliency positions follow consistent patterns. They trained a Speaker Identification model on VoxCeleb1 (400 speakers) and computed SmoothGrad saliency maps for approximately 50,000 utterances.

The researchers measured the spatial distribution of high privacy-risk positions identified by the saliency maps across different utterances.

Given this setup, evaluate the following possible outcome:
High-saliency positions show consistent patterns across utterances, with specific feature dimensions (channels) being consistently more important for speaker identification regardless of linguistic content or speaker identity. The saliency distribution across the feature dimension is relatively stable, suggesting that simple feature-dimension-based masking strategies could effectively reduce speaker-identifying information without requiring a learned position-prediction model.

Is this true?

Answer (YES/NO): NO